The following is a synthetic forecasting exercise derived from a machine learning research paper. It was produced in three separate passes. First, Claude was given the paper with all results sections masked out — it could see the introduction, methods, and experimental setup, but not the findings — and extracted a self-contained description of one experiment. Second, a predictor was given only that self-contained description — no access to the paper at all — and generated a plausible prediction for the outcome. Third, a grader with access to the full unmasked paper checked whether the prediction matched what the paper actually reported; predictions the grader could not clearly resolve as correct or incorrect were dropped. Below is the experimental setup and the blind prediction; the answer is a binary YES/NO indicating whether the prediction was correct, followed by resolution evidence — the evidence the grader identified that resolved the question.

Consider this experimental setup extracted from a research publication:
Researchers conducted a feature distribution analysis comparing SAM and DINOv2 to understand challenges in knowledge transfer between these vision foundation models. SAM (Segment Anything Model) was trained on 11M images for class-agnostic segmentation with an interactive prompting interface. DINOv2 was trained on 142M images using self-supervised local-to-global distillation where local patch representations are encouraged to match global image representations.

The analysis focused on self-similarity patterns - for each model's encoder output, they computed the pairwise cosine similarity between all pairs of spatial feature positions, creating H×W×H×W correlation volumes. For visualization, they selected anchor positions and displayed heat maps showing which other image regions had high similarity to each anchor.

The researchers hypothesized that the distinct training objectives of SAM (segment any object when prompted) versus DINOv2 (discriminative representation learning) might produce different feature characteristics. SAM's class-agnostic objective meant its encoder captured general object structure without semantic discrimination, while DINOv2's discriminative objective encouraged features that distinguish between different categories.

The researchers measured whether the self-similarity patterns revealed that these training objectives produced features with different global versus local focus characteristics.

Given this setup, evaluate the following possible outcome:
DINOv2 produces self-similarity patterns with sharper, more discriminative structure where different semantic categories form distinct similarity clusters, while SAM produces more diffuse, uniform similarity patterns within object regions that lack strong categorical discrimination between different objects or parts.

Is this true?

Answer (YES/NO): NO